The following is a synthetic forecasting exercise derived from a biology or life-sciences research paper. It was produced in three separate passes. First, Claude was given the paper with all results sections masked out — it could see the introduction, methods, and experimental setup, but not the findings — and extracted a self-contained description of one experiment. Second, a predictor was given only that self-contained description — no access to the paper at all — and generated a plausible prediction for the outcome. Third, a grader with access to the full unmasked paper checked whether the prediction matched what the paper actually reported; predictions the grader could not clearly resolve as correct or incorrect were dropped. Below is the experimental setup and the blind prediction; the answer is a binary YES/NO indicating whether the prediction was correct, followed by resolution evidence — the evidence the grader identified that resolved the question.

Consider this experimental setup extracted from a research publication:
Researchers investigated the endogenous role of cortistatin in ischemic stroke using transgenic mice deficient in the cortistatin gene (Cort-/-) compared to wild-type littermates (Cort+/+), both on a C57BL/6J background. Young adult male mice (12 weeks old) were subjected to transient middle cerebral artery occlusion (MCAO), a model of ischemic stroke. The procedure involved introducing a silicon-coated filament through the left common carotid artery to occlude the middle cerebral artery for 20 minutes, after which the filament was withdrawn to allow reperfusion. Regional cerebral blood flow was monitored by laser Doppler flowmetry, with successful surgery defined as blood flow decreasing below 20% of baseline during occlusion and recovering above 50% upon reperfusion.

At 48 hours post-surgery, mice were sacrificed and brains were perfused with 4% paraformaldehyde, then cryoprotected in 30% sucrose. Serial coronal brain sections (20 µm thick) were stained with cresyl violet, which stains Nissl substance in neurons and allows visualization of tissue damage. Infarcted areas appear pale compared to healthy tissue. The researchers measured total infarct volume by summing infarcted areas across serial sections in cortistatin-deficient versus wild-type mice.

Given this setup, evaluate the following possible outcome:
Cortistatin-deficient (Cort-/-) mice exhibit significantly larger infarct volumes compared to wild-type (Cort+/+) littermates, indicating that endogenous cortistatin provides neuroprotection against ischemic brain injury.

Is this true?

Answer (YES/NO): YES